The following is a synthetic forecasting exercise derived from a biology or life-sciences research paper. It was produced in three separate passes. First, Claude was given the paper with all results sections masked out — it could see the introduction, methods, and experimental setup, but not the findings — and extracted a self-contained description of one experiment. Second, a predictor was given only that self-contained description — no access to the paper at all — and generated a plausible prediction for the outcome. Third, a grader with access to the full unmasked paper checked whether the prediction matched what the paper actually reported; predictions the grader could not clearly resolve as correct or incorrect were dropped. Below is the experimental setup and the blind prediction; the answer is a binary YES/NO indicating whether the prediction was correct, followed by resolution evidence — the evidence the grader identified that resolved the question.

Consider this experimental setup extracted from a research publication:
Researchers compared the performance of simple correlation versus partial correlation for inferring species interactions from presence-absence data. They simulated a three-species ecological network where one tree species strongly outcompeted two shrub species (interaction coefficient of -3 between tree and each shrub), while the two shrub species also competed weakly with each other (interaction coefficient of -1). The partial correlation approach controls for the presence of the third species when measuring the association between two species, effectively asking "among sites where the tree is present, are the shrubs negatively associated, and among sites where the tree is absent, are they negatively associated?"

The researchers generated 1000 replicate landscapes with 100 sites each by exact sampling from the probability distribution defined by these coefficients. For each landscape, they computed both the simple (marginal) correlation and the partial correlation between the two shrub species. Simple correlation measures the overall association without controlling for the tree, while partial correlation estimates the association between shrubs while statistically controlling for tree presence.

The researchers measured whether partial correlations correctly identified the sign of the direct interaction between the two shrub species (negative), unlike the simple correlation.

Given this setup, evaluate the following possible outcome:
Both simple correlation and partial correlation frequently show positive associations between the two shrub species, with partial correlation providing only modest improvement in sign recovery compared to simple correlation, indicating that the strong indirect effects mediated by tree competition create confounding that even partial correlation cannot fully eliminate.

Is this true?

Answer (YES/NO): NO